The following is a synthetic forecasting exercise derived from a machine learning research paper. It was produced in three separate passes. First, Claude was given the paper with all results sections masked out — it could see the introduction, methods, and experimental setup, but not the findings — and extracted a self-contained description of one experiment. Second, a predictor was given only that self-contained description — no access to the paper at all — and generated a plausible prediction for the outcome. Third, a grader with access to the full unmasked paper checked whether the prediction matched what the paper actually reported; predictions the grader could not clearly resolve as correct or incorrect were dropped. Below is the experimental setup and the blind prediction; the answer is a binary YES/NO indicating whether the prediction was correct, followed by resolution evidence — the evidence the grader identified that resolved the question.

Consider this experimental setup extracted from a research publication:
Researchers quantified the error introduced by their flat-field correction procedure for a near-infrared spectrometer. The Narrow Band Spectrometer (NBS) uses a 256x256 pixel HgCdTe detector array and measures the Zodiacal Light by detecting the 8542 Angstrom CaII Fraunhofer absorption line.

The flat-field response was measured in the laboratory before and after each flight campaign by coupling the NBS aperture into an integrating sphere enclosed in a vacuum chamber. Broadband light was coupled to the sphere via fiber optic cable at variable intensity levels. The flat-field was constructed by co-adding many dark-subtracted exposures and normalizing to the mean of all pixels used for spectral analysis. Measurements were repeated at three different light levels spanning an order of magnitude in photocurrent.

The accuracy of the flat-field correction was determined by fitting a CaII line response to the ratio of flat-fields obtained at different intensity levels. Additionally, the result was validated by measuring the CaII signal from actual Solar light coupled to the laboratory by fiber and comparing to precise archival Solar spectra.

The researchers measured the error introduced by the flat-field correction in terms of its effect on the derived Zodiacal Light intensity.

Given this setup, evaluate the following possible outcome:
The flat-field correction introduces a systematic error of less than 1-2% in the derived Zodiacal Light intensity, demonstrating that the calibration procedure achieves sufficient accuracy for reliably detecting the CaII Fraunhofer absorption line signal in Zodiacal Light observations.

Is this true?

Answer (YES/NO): YES